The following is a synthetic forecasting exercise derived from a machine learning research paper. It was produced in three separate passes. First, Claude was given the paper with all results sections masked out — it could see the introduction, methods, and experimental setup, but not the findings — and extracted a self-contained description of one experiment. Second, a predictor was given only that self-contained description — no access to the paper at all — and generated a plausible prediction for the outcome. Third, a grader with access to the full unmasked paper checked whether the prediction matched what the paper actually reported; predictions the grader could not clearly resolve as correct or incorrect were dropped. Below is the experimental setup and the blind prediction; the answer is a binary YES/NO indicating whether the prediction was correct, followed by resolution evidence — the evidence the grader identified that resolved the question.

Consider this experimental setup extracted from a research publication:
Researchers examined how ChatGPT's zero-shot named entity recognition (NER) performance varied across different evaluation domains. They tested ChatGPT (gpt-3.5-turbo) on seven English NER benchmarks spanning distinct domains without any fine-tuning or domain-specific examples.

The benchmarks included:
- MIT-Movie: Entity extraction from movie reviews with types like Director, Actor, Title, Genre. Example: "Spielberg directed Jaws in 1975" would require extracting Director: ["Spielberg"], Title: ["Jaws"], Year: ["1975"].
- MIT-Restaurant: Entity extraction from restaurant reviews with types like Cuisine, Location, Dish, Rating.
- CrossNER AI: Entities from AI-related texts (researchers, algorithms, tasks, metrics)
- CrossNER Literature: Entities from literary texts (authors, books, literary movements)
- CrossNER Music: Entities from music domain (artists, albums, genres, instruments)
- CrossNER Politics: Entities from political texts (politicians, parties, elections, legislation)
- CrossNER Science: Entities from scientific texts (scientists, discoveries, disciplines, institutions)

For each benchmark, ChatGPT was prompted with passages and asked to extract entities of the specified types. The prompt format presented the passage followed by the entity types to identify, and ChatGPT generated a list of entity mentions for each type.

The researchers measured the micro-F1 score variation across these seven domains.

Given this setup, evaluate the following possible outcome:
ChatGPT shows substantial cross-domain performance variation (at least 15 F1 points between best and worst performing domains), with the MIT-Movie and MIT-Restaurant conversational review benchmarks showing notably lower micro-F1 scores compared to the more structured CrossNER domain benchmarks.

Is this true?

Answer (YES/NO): YES